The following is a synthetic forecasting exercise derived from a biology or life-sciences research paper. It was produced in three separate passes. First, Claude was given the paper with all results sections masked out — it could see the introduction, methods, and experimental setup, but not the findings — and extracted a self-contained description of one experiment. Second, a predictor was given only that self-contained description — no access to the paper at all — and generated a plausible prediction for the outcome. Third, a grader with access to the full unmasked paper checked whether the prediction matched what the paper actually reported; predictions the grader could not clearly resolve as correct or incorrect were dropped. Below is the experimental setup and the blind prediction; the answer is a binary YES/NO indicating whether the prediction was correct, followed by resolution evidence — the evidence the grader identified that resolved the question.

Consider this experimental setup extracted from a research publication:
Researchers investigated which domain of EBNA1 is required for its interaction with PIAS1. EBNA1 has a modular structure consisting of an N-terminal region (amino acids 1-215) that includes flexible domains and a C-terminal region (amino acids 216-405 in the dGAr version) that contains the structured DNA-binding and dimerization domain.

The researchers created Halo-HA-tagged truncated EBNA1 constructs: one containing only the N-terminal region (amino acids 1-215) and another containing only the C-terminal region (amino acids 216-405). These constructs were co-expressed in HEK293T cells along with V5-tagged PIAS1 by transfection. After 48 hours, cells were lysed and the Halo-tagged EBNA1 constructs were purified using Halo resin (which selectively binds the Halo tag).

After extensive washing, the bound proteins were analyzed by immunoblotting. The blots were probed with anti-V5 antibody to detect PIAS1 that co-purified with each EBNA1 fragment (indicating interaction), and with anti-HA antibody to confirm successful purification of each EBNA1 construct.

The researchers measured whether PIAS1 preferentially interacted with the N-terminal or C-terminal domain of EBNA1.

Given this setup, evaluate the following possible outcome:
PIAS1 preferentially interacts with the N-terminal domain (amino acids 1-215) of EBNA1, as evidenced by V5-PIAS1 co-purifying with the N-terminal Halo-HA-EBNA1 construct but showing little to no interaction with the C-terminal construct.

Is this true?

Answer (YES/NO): NO